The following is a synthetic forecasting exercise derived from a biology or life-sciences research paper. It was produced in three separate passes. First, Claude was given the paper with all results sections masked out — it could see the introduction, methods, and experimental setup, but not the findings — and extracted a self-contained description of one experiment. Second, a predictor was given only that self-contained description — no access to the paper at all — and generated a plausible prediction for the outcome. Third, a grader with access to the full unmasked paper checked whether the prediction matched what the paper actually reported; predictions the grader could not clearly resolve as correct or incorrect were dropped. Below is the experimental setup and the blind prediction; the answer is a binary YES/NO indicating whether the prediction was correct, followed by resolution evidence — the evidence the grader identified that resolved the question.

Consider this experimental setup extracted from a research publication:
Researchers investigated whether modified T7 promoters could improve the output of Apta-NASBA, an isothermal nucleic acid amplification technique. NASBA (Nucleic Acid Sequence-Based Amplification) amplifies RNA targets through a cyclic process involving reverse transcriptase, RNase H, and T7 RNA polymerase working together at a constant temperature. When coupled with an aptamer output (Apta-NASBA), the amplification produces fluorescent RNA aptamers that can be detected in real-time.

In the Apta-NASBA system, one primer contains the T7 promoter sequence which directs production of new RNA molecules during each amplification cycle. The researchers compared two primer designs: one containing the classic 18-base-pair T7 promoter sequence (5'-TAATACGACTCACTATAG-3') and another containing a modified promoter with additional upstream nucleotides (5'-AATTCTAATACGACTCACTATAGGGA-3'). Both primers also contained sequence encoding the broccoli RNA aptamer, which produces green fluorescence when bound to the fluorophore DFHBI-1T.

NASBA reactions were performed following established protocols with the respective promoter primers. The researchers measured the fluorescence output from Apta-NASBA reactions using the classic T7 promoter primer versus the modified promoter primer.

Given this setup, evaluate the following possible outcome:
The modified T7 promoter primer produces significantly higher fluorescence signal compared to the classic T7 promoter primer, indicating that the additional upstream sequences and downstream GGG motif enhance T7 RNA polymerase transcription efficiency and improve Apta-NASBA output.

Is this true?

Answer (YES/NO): YES